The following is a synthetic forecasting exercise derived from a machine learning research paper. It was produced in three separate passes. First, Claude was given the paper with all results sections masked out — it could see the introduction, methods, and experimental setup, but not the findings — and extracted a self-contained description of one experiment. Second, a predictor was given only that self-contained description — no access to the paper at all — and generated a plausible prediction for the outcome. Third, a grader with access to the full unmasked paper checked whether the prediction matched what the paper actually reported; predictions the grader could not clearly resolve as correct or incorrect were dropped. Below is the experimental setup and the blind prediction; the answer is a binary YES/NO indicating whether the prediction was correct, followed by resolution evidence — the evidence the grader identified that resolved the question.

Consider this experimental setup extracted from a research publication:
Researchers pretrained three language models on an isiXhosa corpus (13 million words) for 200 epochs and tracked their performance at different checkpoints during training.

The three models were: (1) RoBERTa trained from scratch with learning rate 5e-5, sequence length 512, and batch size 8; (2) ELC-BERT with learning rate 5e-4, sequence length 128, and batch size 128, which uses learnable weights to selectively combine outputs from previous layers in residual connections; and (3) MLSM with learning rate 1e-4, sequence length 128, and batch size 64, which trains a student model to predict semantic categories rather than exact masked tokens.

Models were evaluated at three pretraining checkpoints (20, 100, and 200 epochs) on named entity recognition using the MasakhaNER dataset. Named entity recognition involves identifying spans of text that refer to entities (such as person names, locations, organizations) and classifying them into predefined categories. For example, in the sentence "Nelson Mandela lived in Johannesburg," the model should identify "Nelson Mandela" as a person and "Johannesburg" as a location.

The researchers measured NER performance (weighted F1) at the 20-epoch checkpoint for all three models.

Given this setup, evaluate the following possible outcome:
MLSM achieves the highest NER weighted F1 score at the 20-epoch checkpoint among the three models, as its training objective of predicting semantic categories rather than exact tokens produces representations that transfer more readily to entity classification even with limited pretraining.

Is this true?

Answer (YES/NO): NO